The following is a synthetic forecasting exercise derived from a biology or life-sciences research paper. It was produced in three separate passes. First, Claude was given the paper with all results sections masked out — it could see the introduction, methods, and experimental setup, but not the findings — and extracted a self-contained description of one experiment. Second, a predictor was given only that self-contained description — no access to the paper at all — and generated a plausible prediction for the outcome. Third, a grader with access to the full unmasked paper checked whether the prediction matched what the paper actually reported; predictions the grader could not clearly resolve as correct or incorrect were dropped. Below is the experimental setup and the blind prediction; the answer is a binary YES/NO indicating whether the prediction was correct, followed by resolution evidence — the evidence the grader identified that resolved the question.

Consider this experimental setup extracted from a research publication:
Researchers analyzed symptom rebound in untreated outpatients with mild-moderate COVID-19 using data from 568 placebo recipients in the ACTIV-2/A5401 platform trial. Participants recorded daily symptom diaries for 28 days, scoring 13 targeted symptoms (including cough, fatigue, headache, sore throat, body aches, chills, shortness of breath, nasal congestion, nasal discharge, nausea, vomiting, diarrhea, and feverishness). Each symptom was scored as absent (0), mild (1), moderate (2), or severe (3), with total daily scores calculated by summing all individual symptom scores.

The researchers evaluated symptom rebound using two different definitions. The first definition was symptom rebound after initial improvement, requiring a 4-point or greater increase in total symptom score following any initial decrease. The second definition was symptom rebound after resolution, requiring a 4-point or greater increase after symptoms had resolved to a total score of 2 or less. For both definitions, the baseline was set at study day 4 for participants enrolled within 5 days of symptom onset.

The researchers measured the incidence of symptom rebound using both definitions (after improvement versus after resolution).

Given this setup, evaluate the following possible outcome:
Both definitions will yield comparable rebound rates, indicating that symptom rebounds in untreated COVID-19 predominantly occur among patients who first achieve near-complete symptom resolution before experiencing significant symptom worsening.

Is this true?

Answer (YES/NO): NO